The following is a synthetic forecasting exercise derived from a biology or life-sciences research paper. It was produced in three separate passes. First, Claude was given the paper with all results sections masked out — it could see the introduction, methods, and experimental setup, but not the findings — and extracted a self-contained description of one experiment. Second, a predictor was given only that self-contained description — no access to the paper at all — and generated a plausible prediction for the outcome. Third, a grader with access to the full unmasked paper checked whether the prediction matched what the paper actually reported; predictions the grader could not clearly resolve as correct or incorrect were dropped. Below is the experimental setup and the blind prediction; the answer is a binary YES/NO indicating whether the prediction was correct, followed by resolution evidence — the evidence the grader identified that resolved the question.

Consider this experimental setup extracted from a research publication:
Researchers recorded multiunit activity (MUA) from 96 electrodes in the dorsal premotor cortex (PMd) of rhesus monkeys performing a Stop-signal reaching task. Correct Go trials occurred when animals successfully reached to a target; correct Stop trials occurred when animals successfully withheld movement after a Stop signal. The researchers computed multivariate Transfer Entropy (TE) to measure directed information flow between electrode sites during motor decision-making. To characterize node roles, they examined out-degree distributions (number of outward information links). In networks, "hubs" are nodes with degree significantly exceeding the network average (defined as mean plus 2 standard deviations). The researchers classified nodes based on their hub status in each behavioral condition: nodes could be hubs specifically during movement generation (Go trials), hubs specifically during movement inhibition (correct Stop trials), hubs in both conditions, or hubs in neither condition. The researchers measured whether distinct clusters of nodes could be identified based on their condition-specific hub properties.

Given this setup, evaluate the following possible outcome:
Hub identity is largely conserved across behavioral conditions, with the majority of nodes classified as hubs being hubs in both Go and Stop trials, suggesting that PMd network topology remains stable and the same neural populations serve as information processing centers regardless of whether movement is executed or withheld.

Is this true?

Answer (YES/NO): NO